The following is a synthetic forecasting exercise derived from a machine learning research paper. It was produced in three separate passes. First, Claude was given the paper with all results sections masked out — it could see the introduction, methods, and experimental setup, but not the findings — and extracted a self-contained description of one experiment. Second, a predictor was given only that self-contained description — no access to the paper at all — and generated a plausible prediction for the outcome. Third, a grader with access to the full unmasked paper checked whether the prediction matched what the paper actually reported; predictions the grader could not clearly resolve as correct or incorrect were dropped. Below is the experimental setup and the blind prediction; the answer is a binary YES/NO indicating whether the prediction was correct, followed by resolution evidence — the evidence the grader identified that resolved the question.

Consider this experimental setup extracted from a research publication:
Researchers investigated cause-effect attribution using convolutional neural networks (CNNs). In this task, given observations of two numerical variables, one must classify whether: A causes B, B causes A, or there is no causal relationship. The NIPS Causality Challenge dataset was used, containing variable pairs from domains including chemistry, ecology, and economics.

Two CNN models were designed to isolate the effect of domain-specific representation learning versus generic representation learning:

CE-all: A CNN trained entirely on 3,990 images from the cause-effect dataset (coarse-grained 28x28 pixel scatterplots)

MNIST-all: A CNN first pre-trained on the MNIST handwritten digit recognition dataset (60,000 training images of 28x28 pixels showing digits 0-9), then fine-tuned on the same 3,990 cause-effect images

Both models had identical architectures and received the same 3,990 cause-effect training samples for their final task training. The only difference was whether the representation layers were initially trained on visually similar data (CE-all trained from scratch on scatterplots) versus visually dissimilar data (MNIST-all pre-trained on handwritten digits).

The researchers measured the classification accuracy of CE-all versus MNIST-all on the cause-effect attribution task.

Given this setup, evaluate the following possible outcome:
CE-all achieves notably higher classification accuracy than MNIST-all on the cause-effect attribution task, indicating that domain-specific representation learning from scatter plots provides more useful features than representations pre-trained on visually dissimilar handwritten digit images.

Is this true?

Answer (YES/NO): YES